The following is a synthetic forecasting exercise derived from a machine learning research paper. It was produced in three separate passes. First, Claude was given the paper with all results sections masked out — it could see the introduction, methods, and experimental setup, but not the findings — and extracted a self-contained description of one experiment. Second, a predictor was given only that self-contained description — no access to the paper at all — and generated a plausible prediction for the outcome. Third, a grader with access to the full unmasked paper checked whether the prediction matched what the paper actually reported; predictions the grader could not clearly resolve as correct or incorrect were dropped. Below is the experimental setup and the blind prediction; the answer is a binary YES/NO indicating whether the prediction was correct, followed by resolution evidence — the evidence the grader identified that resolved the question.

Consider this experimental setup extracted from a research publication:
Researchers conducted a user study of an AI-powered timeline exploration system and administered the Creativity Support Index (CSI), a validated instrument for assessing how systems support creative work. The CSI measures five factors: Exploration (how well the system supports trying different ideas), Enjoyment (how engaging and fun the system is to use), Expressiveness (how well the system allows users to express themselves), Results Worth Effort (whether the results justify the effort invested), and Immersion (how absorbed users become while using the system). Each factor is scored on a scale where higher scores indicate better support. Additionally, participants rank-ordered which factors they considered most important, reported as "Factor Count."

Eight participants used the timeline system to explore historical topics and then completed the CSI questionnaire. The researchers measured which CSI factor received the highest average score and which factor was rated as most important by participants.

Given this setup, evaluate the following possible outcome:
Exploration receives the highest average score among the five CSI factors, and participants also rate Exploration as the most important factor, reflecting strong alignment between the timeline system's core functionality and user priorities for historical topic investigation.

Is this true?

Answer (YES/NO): NO